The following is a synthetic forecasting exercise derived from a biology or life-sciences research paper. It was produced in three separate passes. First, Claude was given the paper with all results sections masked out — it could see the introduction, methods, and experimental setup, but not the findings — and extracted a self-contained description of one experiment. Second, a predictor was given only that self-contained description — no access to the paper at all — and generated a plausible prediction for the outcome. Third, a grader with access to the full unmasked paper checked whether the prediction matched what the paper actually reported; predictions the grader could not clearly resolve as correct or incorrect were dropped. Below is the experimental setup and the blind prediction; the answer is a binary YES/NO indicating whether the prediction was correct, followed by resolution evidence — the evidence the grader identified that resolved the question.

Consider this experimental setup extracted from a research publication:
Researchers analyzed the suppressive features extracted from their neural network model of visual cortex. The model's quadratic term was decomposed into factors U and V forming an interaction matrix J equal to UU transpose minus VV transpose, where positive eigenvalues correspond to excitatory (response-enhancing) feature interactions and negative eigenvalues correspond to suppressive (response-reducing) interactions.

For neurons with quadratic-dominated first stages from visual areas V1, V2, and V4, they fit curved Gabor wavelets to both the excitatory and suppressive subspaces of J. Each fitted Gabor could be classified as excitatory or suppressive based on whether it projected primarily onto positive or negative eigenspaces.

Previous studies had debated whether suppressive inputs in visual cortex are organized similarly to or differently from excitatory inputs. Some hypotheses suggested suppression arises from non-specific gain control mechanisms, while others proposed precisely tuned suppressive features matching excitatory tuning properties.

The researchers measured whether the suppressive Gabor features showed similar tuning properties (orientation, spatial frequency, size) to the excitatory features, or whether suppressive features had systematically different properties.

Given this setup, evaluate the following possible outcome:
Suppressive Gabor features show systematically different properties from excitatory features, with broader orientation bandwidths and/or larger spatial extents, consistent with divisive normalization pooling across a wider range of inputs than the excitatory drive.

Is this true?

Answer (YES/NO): NO